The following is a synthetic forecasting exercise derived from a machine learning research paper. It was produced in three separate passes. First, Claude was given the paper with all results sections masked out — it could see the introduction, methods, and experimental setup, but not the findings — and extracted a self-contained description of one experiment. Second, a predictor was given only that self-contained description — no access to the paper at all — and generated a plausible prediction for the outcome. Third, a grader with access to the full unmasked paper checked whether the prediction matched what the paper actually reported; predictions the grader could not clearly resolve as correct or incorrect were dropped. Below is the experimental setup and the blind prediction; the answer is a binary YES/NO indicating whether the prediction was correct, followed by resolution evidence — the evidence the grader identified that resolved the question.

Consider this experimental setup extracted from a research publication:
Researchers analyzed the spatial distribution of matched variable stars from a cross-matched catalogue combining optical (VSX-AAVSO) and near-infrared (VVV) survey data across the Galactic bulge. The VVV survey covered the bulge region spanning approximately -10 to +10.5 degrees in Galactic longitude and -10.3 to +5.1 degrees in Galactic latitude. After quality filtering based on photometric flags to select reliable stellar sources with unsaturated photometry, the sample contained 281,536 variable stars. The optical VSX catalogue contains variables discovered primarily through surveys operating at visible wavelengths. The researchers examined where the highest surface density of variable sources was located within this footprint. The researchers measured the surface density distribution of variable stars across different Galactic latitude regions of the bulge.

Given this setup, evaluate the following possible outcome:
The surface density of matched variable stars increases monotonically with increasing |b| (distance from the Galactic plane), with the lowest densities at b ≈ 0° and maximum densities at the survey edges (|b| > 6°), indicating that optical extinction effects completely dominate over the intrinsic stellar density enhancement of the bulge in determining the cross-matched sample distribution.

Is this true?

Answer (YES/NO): NO